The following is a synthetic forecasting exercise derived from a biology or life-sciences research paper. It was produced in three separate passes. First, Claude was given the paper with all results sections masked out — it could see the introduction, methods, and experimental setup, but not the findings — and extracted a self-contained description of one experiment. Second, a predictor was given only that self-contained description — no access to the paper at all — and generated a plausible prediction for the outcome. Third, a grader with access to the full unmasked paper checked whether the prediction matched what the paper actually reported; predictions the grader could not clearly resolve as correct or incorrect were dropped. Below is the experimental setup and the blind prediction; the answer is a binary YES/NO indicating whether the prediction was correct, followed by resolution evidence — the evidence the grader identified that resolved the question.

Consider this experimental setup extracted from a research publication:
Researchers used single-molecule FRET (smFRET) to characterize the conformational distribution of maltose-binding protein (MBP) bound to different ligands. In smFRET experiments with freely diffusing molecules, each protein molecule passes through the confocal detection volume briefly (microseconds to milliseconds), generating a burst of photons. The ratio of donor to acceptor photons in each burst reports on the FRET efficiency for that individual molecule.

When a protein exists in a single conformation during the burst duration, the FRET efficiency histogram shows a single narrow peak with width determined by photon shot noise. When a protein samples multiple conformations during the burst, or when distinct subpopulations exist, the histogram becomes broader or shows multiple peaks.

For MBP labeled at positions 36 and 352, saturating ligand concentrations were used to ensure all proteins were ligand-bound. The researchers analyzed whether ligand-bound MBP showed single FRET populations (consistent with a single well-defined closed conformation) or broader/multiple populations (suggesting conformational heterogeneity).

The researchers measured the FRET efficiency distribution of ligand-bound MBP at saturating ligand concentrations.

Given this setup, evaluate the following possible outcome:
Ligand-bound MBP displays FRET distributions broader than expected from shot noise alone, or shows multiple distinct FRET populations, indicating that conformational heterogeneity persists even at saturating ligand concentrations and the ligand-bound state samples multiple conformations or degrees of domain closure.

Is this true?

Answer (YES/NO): YES